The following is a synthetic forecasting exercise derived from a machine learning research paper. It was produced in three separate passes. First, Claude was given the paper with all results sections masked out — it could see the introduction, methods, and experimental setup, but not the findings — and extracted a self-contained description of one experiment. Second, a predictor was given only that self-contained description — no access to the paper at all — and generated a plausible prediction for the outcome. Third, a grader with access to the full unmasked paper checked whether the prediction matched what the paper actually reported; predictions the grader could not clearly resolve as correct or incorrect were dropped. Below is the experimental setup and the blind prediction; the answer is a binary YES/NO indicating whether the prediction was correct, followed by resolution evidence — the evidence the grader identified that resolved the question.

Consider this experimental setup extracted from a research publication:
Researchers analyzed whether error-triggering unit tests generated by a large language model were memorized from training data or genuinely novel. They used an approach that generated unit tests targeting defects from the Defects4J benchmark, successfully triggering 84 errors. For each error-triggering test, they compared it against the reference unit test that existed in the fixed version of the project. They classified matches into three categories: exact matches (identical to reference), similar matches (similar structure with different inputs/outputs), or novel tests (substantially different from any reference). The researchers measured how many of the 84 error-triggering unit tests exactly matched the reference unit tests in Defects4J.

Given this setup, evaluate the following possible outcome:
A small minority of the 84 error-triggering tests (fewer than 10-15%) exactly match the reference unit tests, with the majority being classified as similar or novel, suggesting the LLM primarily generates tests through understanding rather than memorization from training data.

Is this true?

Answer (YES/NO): YES